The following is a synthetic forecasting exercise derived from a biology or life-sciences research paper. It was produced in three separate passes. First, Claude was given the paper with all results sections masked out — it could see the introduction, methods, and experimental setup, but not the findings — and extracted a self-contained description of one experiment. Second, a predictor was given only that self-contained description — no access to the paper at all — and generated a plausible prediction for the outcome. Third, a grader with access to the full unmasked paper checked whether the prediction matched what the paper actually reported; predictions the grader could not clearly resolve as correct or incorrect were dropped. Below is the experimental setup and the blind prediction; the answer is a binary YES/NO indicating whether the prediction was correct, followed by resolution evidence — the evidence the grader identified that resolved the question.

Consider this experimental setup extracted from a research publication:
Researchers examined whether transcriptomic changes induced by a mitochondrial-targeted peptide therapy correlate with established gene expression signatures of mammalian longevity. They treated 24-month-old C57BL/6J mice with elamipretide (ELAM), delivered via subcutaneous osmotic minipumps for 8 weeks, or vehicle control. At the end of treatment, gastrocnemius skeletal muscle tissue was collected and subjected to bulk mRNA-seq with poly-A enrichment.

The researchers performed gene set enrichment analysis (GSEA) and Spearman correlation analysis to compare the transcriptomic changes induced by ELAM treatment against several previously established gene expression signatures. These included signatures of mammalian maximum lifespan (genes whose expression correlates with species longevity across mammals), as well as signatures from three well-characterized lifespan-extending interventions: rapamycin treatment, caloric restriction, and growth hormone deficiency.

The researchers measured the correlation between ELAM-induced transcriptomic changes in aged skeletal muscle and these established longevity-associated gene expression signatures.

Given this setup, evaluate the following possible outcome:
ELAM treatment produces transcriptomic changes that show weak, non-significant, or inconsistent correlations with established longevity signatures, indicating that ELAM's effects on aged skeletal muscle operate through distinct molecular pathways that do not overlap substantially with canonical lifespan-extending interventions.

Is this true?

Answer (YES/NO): NO